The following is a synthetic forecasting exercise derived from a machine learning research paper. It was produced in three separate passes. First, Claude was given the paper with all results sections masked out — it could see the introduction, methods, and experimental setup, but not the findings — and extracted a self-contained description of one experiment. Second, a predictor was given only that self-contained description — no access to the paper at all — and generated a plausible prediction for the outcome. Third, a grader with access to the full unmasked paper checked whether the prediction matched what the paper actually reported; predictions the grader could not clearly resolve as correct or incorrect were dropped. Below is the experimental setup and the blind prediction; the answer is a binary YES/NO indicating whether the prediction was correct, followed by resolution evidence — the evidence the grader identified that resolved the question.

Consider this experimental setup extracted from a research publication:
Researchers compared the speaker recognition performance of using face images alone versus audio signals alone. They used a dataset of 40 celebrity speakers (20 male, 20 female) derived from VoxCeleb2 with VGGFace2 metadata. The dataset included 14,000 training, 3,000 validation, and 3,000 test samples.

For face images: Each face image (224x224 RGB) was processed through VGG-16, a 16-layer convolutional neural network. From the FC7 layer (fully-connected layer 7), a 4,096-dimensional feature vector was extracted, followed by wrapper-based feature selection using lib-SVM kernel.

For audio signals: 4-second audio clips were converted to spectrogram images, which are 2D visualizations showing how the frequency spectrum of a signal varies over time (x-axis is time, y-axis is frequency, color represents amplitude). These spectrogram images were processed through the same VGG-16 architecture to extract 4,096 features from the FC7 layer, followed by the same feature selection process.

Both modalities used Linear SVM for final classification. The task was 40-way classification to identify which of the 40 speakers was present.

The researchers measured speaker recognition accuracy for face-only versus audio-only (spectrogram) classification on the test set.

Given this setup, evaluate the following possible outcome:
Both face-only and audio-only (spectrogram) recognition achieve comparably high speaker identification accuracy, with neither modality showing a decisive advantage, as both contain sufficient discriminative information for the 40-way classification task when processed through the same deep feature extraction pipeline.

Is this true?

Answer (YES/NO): NO